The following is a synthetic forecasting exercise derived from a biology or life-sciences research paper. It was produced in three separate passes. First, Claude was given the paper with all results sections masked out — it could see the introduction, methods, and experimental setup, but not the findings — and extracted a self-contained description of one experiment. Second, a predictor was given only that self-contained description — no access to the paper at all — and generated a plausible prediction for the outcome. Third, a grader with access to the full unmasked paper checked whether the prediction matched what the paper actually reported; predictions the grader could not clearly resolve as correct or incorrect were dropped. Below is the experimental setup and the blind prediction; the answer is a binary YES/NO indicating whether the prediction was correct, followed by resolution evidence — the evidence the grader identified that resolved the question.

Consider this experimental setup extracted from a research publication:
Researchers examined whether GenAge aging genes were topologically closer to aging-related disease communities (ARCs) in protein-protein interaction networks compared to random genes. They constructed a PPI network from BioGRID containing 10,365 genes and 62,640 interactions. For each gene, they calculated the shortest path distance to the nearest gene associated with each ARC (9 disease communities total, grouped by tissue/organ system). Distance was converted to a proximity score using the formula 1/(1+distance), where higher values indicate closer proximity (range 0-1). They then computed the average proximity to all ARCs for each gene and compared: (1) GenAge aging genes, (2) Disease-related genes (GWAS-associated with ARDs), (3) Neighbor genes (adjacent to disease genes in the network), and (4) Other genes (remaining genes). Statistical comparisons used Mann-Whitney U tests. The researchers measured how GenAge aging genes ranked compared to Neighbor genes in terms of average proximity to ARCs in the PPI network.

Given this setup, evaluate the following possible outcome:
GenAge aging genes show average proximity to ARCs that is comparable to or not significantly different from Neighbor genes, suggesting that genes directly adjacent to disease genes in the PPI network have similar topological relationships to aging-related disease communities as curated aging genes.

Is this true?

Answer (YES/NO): NO